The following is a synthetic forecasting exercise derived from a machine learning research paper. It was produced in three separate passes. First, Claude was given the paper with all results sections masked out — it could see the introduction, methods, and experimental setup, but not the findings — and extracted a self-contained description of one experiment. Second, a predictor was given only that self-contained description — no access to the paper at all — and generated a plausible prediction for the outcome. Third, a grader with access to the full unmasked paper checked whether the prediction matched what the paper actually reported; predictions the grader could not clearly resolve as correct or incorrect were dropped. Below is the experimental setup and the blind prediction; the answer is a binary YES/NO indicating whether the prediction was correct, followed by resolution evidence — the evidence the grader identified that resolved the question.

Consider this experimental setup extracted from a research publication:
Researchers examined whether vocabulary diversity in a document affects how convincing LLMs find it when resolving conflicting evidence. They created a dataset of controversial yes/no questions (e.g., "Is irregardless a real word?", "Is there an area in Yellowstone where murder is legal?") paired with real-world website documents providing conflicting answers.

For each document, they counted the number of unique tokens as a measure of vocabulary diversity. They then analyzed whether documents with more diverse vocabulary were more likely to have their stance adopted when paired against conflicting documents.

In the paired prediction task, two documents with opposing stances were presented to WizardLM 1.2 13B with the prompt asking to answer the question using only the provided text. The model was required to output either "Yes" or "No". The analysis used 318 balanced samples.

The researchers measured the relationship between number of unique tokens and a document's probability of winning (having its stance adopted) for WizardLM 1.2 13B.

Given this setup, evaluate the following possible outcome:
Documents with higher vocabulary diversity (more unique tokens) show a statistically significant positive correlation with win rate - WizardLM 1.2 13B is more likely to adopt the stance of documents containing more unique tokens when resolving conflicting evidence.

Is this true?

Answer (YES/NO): NO